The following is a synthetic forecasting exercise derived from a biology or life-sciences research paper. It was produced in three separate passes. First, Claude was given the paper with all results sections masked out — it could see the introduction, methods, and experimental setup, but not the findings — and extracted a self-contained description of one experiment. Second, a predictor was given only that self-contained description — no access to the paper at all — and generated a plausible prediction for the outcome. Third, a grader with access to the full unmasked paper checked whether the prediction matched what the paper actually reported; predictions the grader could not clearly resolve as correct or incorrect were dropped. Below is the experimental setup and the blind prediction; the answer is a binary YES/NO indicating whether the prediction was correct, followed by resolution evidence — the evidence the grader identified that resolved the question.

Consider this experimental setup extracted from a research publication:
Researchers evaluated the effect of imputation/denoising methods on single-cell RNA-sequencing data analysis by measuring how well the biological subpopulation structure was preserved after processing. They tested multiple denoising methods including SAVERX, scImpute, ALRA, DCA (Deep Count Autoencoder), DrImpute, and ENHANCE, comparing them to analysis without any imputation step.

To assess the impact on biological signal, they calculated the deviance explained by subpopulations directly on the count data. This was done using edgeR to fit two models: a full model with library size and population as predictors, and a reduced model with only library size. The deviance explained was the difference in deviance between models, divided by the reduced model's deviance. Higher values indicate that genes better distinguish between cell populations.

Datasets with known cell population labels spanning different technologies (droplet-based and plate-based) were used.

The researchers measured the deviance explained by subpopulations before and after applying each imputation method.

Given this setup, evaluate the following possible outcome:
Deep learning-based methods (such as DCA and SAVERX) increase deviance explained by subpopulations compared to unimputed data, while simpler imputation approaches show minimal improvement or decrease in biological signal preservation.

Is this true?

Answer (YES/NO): NO